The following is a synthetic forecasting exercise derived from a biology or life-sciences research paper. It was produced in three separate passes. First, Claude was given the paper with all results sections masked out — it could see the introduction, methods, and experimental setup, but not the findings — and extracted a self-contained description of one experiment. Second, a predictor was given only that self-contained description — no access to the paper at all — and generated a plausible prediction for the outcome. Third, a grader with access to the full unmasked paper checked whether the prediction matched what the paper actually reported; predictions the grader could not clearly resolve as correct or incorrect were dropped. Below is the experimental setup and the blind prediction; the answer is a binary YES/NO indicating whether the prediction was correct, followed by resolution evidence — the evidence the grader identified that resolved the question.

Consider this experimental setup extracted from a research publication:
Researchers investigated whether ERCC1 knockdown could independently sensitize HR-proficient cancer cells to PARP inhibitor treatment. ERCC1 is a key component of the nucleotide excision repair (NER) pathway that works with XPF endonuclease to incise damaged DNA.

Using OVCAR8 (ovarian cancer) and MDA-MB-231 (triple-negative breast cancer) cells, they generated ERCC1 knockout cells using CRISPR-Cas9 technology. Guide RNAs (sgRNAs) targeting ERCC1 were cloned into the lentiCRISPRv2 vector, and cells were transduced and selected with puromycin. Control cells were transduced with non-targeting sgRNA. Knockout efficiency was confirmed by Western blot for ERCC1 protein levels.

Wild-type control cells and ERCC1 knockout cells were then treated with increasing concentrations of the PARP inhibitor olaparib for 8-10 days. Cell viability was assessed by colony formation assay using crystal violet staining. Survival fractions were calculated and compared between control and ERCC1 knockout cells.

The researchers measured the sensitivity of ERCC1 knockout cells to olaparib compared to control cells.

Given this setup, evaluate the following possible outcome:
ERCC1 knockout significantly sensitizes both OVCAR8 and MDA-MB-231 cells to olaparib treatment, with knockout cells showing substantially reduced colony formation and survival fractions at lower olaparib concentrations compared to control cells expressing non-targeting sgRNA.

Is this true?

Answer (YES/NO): YES